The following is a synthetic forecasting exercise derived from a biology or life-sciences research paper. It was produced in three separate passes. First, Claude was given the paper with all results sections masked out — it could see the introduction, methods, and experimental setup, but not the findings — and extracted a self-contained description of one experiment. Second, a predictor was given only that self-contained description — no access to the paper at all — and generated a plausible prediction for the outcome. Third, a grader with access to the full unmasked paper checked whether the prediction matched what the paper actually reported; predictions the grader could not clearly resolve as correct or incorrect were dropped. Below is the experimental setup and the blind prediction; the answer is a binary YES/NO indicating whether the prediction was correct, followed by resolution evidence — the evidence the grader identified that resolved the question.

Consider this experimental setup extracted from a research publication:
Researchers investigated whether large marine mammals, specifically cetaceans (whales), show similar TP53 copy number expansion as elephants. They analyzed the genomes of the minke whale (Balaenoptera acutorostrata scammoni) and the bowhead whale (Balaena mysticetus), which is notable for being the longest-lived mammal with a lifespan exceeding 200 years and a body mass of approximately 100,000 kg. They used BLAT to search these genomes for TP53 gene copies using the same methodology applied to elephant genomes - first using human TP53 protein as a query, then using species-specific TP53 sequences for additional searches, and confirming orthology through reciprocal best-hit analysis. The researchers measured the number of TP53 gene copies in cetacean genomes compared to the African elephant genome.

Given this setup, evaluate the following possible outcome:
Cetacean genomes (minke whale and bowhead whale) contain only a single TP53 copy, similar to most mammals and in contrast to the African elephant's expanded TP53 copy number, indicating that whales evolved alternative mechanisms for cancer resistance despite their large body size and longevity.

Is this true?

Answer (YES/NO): YES